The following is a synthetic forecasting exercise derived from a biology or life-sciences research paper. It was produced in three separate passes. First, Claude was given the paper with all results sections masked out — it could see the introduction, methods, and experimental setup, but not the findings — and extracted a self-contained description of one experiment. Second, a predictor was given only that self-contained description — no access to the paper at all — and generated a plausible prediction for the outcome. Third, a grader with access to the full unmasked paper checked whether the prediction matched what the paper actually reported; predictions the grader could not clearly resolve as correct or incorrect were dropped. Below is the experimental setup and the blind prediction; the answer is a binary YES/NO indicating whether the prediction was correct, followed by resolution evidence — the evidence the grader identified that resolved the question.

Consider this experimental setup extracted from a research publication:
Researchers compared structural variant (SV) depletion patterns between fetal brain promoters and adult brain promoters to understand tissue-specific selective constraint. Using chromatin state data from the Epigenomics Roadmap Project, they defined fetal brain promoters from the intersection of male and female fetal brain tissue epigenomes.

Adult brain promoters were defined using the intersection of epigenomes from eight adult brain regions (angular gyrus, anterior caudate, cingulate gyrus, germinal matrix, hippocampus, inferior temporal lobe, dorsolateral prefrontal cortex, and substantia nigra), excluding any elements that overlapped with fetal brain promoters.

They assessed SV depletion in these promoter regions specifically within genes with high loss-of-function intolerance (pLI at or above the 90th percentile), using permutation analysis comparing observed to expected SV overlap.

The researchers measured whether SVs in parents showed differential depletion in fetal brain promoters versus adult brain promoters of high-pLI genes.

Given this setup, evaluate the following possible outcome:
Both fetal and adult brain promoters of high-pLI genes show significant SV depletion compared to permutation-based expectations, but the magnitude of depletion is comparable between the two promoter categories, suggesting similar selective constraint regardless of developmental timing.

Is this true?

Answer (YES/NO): NO